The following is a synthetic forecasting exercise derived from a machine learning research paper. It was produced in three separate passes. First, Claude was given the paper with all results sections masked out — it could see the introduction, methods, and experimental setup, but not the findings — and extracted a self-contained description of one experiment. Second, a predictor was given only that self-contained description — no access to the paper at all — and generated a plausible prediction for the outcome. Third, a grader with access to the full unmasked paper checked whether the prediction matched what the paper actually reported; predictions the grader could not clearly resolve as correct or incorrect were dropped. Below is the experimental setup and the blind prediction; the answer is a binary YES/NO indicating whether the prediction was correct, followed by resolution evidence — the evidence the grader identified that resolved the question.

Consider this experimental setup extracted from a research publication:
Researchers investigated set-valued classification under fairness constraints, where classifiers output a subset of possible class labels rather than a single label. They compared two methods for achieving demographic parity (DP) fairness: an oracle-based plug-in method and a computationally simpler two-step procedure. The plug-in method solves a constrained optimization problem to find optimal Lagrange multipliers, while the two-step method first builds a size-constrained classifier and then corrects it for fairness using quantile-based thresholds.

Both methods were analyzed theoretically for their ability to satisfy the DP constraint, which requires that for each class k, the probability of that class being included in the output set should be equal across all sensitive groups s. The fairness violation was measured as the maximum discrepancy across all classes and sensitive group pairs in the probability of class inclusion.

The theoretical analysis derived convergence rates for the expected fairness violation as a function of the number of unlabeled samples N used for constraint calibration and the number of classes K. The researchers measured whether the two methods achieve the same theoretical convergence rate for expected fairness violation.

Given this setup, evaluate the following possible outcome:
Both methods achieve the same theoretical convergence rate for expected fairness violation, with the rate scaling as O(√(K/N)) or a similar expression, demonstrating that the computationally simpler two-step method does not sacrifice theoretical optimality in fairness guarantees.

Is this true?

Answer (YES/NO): NO